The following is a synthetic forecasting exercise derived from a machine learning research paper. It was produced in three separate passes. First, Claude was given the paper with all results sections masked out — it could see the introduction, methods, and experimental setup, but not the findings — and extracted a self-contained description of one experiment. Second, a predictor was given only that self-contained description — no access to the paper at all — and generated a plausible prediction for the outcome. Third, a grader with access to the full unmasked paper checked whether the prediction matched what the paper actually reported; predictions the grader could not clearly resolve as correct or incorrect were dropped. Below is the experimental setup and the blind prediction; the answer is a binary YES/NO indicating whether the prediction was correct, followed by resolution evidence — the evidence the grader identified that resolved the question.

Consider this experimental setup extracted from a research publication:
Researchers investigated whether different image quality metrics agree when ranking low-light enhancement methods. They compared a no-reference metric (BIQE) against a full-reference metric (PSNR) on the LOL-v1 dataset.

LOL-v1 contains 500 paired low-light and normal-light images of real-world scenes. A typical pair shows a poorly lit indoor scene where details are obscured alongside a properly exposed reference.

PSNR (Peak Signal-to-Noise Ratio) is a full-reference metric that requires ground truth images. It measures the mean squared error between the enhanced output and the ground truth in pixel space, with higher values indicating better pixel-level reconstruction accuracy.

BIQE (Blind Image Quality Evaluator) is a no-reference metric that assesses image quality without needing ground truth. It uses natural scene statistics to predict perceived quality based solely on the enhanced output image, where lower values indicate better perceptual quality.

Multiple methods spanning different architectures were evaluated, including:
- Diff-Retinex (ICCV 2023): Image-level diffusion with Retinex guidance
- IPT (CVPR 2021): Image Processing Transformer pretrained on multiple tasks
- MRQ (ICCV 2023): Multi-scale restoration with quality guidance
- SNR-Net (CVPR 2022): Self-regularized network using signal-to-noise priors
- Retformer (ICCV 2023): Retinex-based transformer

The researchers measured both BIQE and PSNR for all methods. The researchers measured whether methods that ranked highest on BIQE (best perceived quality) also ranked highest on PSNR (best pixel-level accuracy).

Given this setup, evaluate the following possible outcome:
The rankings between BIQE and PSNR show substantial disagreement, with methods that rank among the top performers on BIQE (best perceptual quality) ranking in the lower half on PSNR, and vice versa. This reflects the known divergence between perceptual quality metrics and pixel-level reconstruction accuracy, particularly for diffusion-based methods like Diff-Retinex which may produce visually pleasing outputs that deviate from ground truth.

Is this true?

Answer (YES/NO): NO